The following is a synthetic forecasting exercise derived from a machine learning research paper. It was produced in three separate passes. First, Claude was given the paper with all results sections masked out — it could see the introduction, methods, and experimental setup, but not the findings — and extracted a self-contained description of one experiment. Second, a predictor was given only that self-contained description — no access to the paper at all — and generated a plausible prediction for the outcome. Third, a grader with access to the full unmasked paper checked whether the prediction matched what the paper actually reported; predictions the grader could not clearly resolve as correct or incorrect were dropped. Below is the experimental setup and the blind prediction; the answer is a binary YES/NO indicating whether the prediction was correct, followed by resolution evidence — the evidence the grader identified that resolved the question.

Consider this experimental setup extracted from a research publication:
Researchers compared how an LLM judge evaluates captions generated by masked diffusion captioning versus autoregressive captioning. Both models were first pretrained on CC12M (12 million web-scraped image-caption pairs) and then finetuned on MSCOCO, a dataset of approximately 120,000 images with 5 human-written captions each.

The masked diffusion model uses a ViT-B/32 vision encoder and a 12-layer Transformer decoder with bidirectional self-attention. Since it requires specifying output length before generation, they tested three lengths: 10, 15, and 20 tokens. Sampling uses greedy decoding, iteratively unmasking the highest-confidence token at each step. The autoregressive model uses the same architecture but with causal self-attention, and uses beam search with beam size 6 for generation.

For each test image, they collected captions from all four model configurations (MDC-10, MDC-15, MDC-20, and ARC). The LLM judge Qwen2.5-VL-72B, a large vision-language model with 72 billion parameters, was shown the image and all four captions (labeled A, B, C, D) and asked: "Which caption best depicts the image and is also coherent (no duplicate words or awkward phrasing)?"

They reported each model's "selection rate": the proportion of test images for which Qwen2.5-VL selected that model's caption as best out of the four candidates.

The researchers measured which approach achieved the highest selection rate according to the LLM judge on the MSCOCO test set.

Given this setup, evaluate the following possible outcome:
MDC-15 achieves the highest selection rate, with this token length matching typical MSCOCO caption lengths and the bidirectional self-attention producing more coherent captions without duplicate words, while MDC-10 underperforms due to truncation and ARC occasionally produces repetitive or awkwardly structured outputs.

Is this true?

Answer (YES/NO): NO